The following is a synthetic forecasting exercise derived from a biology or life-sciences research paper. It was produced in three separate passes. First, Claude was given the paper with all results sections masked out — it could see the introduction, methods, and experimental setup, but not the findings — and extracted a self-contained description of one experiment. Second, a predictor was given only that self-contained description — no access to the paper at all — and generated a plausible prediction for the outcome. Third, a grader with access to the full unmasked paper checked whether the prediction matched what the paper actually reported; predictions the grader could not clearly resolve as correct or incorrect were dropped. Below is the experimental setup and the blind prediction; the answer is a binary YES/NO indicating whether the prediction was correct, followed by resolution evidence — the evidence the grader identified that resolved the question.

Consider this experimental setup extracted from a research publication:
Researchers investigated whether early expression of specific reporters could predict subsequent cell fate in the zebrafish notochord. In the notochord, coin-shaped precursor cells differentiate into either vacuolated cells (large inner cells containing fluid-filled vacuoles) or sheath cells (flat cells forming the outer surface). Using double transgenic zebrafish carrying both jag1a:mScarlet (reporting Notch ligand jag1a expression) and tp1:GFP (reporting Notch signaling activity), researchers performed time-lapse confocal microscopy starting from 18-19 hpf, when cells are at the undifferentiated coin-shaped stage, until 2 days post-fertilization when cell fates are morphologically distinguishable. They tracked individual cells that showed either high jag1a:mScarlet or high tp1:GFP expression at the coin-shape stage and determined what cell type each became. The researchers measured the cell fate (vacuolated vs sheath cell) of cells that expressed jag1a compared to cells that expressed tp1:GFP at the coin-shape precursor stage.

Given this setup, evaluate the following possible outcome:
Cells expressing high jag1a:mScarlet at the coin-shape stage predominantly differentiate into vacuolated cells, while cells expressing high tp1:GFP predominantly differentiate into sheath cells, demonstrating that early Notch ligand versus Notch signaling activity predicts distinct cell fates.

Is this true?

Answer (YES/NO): YES